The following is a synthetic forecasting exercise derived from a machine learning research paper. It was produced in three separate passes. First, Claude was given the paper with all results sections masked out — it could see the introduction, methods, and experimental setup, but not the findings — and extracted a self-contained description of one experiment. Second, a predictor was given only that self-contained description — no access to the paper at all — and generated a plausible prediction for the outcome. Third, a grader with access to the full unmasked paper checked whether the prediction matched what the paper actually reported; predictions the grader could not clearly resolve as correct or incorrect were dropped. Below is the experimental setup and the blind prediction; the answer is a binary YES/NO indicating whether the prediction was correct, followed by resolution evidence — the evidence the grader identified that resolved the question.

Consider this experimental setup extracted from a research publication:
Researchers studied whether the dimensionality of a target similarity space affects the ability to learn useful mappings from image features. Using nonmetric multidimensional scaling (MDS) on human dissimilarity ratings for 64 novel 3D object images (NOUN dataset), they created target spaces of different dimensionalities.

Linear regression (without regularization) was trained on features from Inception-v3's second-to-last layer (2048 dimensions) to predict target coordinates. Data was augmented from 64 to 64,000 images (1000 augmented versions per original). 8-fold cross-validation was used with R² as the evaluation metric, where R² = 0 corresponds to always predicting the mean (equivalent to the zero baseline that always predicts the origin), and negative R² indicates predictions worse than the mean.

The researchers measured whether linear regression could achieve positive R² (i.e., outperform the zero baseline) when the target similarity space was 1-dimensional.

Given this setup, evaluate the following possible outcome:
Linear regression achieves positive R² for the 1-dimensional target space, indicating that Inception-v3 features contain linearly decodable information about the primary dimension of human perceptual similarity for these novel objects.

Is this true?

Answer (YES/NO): NO